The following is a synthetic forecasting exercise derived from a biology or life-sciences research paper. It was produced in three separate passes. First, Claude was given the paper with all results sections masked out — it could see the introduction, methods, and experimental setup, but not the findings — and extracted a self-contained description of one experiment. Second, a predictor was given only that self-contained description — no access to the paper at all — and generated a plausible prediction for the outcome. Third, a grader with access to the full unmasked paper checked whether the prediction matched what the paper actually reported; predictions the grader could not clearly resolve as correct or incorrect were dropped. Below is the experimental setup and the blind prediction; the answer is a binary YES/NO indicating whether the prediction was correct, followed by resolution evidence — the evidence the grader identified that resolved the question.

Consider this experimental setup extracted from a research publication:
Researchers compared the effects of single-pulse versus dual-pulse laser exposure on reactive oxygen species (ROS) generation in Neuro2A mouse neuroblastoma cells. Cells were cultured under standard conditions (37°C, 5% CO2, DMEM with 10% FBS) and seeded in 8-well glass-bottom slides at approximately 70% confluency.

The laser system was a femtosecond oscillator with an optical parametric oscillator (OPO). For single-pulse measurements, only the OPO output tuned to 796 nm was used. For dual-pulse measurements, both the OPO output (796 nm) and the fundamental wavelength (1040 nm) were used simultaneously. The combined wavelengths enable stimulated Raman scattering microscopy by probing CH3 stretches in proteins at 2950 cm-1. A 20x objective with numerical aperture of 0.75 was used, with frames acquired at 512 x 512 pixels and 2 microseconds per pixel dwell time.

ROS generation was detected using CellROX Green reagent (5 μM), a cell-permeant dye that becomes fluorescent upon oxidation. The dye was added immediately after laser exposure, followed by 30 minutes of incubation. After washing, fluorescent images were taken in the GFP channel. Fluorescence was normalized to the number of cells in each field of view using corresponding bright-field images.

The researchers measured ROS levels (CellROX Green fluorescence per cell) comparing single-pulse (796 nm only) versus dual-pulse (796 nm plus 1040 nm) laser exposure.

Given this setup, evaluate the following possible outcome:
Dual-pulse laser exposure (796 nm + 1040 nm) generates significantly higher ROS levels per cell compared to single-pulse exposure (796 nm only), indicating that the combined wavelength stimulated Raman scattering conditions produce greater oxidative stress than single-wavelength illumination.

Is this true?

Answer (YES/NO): NO